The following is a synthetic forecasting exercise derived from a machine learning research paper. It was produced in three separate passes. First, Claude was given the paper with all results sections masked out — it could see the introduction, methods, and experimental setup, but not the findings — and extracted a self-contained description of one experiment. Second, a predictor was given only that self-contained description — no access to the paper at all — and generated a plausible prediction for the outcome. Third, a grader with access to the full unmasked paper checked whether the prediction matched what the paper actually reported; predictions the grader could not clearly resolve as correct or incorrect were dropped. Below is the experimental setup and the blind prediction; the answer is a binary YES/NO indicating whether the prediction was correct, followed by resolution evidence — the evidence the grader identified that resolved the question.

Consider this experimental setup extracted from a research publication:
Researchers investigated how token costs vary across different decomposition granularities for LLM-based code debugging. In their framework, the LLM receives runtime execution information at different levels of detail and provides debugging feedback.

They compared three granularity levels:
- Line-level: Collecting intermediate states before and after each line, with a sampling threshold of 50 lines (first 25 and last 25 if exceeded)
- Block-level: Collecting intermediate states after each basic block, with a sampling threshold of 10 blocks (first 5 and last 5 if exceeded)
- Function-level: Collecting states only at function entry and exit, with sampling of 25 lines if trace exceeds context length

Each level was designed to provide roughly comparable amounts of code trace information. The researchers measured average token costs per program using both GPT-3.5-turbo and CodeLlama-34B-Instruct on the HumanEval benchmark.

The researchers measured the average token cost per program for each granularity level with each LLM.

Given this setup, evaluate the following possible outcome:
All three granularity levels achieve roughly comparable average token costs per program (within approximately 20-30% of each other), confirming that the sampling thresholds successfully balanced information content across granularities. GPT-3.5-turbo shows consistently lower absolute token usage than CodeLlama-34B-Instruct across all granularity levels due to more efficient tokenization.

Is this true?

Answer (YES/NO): NO